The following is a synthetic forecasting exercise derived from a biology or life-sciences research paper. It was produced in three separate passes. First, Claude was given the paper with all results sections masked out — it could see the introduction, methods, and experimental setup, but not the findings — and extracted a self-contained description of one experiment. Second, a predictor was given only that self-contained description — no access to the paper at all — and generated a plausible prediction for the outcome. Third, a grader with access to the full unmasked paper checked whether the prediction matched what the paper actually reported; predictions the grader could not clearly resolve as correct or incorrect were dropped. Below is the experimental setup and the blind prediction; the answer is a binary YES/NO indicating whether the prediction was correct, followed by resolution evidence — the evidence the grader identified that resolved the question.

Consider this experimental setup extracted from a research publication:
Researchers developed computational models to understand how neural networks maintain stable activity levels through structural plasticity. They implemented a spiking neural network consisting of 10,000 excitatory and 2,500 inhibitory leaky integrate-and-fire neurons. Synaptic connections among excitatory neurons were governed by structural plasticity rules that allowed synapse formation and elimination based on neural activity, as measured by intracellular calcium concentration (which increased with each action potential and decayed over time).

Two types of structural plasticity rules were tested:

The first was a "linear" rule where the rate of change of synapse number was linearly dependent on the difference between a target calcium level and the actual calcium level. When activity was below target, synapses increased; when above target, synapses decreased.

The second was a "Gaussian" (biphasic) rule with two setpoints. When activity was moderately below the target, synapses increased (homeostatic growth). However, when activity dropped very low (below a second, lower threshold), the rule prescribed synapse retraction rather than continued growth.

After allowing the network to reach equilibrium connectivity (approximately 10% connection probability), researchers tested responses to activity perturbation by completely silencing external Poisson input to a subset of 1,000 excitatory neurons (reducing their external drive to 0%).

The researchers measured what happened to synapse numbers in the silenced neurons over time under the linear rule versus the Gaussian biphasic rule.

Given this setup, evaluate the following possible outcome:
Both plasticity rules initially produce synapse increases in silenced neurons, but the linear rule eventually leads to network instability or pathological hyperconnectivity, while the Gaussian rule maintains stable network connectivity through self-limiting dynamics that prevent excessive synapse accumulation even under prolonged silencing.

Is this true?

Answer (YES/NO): NO